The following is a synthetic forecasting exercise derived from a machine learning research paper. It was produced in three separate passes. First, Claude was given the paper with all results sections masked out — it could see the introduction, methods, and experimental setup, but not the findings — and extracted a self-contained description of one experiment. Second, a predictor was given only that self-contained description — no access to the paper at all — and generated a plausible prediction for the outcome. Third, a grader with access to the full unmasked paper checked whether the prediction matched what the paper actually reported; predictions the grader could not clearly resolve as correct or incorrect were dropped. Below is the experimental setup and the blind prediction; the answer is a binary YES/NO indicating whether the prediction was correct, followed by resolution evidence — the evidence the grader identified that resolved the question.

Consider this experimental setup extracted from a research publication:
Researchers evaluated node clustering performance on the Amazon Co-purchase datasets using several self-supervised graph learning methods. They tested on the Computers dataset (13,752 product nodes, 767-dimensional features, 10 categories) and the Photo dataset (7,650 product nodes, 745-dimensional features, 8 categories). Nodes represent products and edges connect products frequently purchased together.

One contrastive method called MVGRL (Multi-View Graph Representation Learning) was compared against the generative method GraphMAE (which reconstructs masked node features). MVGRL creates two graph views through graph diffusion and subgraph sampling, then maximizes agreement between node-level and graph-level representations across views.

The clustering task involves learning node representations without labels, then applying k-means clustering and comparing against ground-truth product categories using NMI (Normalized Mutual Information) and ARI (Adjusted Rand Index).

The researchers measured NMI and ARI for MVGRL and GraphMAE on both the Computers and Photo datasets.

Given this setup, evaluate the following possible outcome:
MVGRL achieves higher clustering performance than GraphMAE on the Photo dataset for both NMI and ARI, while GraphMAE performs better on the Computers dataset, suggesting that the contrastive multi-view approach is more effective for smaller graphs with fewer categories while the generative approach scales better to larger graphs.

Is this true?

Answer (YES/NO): NO